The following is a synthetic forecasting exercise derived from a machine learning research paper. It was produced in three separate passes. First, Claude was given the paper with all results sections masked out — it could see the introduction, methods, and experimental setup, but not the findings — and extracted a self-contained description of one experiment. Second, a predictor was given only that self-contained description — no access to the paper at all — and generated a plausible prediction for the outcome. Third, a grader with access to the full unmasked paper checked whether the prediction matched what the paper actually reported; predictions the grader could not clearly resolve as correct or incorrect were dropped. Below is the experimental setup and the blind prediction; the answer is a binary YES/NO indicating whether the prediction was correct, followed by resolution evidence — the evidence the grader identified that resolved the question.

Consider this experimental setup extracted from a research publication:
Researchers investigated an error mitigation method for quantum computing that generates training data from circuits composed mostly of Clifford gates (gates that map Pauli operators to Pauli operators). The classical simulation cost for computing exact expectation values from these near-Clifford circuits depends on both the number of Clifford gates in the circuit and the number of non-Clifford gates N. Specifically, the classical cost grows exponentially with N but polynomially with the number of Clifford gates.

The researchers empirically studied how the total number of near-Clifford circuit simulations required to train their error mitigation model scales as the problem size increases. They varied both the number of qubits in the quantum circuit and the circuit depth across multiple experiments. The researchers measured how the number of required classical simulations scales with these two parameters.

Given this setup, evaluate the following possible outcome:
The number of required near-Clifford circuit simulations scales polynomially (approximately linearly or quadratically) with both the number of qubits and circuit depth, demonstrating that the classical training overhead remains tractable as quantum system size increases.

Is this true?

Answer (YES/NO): YES